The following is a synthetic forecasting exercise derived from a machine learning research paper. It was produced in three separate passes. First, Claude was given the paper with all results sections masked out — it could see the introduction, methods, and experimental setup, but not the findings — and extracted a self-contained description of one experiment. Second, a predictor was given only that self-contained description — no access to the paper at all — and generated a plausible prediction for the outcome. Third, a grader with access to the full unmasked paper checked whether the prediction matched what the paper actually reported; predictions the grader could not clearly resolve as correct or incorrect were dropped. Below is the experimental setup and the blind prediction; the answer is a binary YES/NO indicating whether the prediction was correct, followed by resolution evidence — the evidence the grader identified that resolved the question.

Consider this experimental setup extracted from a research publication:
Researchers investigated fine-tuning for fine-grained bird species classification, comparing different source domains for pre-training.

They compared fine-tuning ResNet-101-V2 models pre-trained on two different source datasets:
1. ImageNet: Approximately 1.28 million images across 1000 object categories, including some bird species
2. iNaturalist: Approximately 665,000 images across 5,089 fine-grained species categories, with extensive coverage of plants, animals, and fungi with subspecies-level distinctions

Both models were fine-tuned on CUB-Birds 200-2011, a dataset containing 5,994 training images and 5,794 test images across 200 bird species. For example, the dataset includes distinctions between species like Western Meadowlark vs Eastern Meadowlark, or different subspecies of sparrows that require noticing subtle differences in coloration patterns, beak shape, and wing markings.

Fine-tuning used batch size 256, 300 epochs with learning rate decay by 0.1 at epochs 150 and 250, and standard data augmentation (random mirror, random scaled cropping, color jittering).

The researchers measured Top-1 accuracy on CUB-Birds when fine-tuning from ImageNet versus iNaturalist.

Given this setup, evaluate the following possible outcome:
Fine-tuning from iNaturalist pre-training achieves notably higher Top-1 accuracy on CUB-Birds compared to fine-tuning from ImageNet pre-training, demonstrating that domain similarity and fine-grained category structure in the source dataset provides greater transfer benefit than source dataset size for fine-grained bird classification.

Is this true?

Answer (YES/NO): YES